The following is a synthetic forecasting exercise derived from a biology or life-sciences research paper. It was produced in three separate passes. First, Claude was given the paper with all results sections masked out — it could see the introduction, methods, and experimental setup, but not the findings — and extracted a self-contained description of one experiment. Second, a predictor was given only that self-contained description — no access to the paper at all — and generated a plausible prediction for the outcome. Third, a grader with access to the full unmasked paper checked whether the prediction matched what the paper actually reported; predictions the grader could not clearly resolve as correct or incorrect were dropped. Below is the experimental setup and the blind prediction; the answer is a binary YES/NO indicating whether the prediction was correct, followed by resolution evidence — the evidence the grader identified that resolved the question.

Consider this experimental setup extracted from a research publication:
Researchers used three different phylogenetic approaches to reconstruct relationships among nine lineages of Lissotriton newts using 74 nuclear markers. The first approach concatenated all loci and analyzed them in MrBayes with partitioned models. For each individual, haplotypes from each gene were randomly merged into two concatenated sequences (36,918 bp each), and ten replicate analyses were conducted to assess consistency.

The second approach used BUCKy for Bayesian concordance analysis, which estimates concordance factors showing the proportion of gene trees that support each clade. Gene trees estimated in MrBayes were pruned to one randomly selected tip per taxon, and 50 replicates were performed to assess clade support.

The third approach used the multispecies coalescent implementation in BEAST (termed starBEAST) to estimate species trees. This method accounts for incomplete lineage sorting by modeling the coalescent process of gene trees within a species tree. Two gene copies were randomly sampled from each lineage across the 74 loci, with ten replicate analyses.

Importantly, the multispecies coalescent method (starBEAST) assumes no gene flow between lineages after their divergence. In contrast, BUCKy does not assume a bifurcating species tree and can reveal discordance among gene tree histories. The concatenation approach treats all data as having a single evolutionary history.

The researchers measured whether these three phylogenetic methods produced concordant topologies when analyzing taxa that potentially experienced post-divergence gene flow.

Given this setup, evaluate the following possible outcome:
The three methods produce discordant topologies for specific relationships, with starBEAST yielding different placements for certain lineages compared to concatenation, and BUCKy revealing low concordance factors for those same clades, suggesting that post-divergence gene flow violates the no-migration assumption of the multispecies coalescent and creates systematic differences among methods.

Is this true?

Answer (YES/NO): YES